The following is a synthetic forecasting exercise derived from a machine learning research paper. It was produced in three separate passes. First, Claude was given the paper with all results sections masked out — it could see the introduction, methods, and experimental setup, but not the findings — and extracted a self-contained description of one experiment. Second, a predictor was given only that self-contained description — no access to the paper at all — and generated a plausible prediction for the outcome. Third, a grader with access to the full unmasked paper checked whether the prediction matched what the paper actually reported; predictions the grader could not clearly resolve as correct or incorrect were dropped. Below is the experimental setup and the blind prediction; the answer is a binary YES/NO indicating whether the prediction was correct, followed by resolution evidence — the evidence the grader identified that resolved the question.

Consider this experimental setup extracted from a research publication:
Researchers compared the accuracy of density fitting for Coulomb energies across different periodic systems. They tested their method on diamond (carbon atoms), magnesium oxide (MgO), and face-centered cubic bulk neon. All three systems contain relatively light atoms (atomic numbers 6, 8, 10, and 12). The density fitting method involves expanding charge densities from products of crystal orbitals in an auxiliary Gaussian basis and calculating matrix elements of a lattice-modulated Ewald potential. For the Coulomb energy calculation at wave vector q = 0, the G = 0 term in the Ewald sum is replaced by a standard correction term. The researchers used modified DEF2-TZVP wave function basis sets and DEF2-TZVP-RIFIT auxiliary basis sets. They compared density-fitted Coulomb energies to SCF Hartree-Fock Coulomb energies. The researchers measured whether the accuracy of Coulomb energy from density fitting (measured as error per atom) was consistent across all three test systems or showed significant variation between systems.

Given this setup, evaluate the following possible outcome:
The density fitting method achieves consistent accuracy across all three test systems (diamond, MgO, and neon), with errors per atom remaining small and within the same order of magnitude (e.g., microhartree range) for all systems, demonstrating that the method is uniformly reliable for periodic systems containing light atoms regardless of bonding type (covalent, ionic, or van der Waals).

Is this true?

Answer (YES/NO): YES